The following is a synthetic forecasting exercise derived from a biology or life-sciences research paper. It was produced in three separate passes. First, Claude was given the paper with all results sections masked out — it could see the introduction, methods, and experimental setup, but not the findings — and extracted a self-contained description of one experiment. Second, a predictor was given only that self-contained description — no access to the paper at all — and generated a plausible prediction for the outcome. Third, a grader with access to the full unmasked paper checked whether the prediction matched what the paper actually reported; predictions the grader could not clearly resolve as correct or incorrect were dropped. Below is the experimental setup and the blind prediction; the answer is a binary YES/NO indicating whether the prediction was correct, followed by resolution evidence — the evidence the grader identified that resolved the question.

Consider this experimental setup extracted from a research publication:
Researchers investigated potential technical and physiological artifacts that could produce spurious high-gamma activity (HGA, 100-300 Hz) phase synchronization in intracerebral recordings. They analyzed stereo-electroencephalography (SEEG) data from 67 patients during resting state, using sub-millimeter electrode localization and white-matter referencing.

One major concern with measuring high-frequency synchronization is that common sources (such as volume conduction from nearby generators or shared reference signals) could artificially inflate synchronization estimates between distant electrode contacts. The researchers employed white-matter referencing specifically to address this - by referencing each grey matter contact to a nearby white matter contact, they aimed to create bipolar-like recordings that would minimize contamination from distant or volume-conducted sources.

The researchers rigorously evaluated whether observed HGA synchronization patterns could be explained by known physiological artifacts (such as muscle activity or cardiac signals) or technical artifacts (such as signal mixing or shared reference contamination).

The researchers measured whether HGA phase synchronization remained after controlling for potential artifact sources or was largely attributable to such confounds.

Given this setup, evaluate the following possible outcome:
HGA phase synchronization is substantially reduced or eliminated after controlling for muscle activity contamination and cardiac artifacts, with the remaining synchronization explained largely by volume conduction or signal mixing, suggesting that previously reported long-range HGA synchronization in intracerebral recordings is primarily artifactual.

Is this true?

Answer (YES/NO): NO